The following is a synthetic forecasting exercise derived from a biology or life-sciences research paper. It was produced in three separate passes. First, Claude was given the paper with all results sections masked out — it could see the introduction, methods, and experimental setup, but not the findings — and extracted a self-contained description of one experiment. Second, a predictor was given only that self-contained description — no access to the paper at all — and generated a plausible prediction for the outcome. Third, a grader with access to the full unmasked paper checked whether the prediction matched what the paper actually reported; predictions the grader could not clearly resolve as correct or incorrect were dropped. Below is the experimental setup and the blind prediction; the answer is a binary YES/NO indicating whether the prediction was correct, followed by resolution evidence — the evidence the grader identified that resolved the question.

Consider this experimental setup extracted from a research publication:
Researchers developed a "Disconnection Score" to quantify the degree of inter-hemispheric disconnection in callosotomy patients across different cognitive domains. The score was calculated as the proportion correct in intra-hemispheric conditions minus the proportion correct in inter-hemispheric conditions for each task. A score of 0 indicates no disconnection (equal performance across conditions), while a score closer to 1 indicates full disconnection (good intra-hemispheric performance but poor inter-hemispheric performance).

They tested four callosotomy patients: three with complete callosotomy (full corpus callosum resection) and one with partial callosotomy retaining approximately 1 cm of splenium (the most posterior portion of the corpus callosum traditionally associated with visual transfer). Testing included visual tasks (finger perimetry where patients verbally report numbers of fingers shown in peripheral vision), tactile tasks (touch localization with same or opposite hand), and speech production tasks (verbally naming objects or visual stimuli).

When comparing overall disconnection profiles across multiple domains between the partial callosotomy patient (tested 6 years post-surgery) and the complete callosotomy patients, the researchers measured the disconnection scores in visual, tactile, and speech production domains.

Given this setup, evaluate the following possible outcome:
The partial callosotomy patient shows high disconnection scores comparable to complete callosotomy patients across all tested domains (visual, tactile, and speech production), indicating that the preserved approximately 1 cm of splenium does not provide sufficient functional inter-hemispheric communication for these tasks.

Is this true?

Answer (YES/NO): NO